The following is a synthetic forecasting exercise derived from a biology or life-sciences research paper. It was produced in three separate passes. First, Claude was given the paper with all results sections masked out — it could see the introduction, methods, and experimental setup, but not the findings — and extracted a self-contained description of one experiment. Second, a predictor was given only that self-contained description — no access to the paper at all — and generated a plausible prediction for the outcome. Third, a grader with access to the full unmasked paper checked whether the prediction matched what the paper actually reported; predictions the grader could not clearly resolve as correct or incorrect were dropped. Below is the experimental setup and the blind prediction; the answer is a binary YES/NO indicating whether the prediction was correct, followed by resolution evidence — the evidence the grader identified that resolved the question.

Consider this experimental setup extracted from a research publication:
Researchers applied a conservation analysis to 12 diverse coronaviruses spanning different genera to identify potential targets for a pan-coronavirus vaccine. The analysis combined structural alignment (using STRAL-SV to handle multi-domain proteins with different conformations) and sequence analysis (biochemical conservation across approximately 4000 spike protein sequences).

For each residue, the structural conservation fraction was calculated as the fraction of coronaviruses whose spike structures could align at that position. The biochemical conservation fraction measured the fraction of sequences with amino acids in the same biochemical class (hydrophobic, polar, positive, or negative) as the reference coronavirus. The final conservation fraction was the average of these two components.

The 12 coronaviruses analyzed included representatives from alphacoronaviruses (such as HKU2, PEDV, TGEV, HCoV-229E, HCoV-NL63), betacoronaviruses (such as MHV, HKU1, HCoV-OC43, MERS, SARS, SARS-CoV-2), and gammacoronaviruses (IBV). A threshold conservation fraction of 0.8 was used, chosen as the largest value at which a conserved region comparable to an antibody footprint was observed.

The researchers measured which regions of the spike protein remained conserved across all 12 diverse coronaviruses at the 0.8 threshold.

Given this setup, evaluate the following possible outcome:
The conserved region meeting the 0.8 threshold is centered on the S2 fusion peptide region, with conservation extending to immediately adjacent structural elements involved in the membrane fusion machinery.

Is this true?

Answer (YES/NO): YES